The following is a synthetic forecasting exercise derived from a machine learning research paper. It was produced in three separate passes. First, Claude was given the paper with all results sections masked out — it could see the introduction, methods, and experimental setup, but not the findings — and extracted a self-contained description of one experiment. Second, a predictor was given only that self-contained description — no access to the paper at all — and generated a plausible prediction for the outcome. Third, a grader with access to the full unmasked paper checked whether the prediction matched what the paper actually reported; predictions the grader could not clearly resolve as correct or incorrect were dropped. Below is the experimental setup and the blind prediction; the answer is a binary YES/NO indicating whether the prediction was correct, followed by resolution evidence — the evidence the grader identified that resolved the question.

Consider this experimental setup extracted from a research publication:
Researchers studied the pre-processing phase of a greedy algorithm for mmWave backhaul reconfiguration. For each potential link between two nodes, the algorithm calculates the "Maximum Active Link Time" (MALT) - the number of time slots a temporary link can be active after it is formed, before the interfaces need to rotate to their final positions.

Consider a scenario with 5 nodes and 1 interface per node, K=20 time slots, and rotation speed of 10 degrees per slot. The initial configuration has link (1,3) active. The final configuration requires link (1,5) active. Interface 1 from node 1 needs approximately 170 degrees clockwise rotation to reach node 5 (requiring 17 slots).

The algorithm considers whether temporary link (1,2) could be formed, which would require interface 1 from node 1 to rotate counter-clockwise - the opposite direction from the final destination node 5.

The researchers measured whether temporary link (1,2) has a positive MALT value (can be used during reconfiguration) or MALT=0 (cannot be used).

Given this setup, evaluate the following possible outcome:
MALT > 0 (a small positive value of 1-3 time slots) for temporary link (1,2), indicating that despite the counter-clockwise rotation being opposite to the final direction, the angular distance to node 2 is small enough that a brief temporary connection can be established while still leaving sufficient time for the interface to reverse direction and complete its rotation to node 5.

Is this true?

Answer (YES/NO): NO